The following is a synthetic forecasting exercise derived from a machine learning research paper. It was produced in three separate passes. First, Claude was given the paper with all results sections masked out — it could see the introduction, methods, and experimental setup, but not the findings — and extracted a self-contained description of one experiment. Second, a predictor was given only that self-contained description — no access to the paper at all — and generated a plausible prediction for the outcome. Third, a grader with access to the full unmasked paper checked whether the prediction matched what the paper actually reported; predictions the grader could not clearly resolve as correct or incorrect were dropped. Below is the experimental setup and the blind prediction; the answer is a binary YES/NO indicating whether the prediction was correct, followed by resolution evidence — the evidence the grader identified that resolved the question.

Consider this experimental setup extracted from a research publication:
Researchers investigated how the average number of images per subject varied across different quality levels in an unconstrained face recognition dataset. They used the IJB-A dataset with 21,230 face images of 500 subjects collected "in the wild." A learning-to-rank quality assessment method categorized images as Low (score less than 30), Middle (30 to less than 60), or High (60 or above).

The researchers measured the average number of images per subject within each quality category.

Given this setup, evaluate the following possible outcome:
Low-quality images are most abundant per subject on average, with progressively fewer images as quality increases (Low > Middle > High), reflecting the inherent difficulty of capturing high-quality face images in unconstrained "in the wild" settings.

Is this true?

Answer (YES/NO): NO